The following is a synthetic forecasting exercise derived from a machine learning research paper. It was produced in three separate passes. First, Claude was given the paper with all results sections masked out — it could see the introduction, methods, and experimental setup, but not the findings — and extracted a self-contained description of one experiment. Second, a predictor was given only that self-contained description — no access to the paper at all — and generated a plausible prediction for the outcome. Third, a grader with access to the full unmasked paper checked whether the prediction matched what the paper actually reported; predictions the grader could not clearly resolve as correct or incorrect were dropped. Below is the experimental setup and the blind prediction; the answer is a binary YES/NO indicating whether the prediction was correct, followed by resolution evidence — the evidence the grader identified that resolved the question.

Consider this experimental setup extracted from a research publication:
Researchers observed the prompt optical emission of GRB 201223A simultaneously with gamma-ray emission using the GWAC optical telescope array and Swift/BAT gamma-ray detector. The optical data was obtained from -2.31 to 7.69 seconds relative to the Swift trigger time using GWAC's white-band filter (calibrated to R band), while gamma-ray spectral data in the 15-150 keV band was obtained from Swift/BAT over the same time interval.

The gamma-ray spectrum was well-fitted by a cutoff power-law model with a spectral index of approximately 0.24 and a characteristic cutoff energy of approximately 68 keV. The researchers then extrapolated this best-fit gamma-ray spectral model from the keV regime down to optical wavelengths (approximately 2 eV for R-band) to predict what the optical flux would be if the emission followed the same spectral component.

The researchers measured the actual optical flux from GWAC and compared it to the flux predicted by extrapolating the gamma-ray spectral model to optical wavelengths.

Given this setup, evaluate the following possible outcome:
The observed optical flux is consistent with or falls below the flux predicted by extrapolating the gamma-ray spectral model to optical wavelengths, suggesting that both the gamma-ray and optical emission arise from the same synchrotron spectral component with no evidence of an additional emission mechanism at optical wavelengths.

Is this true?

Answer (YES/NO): NO